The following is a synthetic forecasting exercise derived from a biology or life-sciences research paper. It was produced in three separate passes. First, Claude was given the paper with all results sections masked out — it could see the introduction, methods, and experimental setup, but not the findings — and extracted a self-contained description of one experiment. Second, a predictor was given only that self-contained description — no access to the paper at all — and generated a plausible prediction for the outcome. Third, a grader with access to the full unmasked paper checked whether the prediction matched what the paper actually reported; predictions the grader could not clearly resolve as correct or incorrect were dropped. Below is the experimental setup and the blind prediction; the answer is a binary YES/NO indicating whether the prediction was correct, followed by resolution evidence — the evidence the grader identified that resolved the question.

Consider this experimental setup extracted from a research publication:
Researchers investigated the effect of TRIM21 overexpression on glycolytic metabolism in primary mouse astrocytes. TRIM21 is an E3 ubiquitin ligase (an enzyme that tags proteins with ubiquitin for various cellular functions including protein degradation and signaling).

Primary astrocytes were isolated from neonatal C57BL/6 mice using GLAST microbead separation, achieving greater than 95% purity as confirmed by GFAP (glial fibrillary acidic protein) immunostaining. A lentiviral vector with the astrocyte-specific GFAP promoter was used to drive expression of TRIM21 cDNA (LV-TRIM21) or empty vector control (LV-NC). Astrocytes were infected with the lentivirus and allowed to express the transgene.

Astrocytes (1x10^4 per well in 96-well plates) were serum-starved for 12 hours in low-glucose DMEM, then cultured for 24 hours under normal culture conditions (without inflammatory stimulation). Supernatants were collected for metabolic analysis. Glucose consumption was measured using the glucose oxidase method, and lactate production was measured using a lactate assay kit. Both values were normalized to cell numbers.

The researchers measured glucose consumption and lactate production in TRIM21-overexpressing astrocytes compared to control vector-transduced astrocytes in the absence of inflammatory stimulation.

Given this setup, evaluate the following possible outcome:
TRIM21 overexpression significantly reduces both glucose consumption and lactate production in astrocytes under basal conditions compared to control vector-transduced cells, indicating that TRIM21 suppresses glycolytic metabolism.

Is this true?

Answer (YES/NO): NO